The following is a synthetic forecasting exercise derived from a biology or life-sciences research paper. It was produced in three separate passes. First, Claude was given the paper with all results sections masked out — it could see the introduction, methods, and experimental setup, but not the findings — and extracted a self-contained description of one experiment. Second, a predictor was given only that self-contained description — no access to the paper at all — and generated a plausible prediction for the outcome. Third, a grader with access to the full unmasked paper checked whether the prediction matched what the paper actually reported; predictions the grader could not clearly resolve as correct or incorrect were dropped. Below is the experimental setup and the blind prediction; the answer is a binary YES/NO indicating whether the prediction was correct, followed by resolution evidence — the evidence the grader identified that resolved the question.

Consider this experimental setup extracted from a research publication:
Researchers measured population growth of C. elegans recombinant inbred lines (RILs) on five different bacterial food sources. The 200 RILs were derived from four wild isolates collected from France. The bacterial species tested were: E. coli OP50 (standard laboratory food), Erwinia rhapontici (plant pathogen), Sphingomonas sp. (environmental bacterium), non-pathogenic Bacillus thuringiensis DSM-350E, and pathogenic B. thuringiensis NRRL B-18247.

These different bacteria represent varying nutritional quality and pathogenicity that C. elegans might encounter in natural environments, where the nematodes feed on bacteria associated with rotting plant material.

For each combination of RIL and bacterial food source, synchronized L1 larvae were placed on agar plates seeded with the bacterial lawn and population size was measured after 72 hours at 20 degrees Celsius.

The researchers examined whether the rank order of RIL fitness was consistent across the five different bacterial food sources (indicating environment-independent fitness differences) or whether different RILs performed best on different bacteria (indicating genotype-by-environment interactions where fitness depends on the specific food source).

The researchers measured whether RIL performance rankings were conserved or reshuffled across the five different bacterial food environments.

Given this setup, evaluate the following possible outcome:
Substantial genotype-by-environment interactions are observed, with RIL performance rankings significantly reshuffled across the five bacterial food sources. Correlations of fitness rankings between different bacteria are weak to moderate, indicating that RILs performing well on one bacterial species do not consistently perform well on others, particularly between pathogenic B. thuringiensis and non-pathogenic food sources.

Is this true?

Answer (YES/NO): NO